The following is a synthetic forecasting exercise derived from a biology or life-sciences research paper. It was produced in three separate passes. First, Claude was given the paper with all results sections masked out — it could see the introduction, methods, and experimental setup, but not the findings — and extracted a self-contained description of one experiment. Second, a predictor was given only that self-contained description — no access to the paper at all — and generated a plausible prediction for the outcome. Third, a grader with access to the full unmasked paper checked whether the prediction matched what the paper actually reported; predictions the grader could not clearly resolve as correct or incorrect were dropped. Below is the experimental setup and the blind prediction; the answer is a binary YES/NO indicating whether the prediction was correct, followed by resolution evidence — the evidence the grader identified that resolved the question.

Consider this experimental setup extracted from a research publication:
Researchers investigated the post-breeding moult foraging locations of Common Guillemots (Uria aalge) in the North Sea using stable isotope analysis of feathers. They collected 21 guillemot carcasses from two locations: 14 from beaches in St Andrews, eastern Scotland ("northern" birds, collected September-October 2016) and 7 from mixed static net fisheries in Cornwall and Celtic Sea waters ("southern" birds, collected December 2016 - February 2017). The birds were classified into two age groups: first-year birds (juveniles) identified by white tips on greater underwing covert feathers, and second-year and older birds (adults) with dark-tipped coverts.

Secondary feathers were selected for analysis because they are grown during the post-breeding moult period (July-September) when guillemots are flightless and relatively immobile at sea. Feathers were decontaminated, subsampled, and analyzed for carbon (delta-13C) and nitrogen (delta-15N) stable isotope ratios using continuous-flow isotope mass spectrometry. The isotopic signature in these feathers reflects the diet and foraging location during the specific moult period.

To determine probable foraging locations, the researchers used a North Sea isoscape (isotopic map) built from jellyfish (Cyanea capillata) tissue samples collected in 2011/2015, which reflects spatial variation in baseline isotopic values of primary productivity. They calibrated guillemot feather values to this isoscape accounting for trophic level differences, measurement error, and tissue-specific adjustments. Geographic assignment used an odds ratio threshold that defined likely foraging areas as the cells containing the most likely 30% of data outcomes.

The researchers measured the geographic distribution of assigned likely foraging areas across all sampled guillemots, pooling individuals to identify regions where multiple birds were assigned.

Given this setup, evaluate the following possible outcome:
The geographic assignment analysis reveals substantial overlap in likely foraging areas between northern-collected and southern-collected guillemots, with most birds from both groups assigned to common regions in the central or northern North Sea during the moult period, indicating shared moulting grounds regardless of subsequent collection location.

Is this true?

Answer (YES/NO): NO